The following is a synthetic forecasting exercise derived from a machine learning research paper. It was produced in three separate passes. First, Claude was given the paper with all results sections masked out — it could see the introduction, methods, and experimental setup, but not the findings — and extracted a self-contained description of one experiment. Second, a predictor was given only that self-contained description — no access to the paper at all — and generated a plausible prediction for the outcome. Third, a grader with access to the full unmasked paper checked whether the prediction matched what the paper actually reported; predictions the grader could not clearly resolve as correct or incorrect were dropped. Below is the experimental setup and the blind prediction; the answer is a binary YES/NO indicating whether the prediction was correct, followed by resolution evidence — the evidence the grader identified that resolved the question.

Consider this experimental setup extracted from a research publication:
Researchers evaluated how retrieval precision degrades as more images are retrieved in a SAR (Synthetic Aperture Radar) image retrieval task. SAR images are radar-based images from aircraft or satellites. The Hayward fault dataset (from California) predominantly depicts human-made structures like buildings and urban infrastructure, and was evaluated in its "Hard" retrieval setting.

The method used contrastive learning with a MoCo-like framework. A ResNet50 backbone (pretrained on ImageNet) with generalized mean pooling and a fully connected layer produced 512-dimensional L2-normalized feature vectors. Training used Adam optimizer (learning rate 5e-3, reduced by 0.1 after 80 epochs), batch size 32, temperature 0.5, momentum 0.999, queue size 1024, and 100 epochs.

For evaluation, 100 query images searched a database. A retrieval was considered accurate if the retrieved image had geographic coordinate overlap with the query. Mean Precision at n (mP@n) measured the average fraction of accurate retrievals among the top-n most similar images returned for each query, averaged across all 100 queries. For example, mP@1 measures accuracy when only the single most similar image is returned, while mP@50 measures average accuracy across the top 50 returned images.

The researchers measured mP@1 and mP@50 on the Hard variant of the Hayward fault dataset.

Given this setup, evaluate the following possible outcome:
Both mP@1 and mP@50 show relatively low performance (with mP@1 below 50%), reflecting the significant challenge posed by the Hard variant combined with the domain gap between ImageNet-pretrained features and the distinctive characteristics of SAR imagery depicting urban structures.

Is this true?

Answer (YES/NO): NO